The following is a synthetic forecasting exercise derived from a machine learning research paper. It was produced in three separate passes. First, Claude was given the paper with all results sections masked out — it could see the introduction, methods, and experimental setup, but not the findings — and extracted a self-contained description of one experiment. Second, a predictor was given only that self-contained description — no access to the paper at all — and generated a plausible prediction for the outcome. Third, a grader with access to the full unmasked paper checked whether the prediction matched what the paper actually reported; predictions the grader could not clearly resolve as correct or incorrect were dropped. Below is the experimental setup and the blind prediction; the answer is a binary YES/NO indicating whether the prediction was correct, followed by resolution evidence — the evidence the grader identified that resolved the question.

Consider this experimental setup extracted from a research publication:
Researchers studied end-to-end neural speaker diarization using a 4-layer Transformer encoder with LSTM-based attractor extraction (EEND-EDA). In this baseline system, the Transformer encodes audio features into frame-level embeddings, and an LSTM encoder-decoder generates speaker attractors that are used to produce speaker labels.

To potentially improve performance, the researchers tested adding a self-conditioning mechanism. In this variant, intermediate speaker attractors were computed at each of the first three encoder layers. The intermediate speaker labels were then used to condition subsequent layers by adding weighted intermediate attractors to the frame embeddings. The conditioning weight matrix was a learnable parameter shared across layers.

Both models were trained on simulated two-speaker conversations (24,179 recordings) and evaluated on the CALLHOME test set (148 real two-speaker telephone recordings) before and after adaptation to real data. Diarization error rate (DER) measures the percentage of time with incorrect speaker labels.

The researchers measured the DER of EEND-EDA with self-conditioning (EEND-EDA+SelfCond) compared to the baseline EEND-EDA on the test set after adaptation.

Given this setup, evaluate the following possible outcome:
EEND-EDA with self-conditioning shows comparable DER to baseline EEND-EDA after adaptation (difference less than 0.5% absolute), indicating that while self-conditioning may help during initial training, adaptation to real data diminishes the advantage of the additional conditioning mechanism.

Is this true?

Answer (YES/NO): NO